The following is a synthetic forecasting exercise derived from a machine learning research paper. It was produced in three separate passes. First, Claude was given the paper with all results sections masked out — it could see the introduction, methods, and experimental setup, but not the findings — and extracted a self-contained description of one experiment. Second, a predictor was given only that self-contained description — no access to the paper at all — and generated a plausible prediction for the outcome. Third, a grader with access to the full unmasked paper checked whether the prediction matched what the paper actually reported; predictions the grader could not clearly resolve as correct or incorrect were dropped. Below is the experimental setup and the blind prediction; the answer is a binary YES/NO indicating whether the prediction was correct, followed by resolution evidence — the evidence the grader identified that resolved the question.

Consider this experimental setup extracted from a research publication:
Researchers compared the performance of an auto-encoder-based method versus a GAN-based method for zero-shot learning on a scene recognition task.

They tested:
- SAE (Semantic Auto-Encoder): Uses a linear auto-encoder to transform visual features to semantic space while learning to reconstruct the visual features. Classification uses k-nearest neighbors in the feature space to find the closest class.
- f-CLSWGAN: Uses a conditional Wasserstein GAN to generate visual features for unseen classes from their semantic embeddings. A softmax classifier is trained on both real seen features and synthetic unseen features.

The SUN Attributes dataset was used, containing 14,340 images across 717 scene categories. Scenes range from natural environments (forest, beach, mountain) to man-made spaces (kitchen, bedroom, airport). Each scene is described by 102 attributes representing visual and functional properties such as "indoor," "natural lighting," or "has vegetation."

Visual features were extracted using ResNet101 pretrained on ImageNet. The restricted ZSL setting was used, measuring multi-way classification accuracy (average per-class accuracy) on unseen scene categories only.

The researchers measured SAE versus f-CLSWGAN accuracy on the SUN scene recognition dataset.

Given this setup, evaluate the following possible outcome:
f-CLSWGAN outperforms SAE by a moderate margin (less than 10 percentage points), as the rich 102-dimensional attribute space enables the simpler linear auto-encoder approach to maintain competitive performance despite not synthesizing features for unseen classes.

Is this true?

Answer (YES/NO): YES